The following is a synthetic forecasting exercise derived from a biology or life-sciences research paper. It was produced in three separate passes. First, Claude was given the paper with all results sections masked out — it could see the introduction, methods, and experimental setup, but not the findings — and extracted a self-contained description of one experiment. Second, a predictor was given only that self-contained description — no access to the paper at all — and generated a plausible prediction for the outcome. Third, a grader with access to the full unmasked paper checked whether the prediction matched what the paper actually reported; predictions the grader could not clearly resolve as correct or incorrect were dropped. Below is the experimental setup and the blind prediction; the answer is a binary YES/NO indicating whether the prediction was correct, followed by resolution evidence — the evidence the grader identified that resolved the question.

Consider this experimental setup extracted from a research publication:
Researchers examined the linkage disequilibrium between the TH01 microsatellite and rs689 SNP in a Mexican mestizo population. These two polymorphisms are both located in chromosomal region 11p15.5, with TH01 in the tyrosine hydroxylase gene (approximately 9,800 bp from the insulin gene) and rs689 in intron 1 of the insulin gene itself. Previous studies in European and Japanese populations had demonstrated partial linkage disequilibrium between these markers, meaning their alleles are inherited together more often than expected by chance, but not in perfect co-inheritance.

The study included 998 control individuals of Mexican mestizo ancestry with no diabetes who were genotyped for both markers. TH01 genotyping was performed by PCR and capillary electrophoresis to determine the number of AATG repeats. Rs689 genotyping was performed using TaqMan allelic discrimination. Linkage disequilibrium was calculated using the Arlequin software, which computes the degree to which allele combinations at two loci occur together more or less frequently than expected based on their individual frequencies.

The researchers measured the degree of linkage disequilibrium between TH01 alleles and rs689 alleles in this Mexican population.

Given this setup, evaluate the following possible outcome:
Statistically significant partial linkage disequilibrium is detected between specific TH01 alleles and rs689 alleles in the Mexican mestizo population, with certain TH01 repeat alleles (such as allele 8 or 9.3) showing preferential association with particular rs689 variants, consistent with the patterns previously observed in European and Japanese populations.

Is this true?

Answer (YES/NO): YES